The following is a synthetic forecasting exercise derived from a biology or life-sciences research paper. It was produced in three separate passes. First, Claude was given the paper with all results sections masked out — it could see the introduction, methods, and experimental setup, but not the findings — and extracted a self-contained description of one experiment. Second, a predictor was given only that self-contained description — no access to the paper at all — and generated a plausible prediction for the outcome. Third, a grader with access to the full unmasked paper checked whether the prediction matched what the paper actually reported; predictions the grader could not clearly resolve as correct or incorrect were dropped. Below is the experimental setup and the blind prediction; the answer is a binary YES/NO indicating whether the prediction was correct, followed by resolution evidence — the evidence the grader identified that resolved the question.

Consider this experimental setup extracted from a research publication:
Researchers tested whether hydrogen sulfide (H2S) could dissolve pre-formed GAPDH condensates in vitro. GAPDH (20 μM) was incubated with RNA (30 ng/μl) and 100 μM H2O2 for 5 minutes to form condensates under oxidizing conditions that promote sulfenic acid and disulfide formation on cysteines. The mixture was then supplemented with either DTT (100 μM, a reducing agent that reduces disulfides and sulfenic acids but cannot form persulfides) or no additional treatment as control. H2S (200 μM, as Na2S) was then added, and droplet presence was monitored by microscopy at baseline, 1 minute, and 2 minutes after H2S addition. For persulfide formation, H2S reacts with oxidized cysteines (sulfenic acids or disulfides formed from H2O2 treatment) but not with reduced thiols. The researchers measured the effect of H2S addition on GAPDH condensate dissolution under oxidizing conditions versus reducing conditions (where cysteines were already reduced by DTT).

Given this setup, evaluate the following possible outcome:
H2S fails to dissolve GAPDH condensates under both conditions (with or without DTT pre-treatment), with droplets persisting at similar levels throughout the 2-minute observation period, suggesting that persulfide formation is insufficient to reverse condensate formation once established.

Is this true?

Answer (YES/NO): NO